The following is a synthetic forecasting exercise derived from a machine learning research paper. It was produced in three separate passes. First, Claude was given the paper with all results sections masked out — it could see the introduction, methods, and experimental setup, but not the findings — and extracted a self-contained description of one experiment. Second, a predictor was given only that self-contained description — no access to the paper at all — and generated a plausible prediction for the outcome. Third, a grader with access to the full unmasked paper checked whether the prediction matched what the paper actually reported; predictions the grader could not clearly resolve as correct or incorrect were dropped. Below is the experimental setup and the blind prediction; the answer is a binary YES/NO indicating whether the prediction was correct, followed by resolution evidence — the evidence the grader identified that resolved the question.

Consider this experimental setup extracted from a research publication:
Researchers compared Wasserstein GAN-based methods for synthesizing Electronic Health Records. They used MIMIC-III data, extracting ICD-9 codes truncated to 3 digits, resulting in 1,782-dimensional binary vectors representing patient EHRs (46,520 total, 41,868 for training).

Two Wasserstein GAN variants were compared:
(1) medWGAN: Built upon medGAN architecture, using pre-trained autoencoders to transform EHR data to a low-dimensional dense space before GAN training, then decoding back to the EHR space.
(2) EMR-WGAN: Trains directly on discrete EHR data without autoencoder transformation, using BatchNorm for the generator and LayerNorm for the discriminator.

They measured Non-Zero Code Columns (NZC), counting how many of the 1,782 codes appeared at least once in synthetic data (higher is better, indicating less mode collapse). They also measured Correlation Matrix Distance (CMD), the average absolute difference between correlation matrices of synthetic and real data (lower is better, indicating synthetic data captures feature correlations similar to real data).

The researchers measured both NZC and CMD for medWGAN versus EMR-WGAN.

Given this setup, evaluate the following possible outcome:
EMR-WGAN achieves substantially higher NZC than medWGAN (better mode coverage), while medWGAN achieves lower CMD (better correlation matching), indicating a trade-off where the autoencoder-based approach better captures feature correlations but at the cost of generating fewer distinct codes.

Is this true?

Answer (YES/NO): NO